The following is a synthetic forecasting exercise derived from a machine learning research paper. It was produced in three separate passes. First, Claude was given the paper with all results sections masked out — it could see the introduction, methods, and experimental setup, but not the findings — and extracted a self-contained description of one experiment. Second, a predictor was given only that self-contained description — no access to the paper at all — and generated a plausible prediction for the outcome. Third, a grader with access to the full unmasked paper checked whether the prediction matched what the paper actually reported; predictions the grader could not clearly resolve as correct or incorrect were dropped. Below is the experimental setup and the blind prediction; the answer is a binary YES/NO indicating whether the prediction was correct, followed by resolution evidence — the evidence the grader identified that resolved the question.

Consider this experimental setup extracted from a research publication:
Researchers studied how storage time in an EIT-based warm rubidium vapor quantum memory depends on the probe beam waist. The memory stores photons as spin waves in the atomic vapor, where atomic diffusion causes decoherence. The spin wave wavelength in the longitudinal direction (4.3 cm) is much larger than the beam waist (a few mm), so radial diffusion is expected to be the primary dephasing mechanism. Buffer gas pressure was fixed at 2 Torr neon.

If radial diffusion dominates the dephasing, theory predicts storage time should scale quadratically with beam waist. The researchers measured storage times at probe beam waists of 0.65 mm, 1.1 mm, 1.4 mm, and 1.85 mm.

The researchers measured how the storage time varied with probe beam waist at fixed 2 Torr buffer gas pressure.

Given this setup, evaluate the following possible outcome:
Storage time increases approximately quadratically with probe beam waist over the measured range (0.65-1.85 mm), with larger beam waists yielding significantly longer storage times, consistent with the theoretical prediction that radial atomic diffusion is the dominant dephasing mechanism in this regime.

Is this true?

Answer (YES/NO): YES